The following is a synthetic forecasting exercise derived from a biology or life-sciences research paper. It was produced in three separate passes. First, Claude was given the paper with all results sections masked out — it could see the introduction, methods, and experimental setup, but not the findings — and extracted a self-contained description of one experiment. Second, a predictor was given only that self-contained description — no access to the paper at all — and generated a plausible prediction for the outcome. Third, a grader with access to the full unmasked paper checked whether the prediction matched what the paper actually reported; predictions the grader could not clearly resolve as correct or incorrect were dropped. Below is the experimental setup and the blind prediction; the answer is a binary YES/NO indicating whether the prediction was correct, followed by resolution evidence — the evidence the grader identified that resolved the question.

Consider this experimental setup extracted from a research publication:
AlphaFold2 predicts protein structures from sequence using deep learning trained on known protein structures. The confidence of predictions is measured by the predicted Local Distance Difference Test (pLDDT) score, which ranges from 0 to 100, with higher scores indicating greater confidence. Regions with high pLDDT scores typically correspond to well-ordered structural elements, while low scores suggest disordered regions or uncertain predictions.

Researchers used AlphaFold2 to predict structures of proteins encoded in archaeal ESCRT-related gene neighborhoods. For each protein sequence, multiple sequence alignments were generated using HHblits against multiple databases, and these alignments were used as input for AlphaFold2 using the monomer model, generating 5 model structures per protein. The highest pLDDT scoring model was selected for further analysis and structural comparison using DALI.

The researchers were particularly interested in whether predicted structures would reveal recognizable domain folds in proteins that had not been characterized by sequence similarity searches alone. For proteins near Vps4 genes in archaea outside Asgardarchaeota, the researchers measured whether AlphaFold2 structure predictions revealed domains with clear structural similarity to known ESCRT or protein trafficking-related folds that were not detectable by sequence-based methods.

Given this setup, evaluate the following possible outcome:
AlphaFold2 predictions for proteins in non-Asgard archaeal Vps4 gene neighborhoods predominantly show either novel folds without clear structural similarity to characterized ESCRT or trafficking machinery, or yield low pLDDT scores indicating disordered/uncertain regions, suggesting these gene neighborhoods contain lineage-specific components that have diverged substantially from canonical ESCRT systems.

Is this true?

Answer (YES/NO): NO